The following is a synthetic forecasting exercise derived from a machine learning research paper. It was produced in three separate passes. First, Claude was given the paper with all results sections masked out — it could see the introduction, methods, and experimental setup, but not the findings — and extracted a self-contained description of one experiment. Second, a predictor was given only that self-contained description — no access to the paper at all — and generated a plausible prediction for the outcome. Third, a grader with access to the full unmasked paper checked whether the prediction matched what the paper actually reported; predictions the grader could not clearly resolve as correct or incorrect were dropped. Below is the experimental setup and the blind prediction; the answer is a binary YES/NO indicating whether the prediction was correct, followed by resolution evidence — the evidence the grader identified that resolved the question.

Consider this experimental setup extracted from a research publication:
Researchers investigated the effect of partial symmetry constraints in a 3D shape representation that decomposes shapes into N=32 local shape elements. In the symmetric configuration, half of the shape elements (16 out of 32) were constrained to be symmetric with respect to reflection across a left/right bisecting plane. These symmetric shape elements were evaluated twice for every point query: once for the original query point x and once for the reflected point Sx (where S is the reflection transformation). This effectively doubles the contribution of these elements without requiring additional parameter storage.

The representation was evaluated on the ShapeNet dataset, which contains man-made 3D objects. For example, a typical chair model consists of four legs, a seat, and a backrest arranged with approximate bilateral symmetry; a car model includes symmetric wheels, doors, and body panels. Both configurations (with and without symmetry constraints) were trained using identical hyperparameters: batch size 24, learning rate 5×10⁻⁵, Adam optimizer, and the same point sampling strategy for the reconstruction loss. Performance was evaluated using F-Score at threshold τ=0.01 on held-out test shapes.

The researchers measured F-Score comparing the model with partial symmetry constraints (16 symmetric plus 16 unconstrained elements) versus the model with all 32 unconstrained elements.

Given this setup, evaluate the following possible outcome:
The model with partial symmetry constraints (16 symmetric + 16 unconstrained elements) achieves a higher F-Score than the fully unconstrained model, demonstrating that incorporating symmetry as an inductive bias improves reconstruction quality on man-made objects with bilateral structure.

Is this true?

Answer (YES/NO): YES